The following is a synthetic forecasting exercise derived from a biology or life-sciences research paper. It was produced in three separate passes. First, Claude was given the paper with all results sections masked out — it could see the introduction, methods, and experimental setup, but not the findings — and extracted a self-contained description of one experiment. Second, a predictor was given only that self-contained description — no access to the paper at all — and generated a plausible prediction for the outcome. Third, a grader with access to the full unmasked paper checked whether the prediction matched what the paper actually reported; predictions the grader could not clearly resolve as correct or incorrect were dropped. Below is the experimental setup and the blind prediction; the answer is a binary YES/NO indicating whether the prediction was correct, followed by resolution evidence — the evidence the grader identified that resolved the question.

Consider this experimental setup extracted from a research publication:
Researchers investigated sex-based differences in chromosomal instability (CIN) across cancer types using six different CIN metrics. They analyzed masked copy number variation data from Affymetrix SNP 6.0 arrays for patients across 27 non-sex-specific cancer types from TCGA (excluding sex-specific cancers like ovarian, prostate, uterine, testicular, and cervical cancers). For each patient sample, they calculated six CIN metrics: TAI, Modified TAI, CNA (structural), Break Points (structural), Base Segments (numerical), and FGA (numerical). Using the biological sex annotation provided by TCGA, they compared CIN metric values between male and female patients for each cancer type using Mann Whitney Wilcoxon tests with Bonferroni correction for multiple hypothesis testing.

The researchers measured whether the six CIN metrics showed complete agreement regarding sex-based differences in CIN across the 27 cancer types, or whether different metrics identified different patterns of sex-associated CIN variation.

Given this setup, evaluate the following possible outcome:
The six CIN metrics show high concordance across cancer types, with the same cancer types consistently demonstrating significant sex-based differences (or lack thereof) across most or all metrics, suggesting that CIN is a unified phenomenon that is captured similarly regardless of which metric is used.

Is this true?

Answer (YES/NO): NO